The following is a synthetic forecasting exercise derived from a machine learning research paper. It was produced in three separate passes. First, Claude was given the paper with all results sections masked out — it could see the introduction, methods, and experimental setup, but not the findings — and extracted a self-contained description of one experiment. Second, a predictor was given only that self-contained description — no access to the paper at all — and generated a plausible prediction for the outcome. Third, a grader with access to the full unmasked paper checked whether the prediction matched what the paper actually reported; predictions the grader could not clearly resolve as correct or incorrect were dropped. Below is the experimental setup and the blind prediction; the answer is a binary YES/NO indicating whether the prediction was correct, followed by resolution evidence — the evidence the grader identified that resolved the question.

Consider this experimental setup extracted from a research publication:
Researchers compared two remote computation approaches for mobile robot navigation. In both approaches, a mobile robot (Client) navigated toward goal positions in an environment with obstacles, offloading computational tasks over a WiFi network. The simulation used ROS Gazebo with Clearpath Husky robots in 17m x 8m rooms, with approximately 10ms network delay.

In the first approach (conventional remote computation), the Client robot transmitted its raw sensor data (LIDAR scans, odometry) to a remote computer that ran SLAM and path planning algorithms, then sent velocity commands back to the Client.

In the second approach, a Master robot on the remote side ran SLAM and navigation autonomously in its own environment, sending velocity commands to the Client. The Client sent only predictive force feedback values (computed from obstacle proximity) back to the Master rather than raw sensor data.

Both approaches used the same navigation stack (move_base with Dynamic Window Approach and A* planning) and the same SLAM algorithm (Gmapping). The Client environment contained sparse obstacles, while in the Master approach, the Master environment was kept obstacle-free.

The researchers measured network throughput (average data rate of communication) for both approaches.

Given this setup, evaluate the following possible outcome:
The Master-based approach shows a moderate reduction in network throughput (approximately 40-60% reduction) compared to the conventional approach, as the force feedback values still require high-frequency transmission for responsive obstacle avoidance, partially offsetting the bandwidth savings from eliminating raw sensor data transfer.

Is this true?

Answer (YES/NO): NO